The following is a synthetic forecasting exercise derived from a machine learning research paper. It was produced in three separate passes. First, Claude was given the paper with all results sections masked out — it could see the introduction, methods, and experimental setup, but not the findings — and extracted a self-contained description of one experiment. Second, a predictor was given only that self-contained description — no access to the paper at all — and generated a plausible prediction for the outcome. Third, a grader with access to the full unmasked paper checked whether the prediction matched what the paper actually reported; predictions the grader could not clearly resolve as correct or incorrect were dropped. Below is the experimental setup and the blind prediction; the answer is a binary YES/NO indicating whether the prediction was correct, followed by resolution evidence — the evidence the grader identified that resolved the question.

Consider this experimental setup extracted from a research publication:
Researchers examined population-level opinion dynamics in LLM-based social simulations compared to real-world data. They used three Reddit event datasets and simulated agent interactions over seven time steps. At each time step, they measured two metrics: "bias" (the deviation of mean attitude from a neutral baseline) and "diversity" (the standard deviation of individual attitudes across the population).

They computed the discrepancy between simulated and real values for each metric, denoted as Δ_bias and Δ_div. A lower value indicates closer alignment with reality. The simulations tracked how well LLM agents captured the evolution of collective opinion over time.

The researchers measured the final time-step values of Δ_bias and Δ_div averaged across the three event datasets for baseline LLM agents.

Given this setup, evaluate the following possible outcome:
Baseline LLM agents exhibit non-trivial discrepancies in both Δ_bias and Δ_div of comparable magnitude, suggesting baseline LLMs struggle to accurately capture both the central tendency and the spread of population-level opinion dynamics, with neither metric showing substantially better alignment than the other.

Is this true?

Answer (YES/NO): YES